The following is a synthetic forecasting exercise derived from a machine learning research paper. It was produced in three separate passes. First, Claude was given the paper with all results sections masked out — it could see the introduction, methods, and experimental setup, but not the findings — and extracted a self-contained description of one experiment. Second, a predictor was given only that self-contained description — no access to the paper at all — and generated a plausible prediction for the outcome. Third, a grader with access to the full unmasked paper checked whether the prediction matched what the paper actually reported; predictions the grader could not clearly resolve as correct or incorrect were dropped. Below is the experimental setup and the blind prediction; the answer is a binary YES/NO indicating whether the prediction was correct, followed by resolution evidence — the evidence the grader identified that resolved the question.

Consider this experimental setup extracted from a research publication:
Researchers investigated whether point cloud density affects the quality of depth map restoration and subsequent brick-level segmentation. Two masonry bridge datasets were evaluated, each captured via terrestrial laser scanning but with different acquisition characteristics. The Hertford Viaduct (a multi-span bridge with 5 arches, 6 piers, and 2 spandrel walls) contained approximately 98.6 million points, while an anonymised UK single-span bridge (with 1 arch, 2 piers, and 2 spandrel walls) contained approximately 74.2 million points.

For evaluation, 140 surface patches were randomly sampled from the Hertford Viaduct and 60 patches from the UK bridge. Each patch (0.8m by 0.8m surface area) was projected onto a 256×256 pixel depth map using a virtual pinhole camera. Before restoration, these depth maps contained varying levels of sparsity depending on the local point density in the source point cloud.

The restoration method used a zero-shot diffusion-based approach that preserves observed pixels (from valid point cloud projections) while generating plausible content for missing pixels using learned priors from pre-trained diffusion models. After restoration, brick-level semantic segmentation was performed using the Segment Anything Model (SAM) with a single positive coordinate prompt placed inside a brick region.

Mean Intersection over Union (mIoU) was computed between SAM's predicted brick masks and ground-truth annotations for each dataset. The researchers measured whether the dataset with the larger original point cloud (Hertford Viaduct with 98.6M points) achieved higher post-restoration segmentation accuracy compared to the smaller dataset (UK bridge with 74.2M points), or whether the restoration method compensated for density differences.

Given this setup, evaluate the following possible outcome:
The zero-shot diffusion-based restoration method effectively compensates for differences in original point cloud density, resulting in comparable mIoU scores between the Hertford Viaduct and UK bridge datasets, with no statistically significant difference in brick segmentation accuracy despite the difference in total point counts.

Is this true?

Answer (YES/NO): NO